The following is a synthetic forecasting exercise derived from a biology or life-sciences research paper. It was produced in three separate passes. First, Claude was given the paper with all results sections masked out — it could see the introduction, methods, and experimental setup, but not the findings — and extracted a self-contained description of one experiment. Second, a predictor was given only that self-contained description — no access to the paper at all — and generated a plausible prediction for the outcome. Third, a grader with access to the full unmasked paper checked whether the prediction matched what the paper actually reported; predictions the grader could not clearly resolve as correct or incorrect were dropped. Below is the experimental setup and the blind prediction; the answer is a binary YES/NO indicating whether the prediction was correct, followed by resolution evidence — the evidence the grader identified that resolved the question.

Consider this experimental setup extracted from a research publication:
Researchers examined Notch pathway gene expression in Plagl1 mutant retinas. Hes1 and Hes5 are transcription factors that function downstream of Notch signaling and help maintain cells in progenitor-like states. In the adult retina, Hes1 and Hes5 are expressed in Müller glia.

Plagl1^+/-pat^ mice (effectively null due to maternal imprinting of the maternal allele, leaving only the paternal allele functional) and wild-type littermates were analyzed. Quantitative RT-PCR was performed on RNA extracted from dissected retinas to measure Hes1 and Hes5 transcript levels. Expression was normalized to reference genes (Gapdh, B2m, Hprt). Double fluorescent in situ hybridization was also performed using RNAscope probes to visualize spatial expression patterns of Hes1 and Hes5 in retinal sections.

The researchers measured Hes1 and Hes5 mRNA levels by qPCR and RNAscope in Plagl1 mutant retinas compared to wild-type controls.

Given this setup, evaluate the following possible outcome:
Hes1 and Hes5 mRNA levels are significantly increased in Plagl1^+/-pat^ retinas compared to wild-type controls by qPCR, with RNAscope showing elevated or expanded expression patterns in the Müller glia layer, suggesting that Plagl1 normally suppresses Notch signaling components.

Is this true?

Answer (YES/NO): YES